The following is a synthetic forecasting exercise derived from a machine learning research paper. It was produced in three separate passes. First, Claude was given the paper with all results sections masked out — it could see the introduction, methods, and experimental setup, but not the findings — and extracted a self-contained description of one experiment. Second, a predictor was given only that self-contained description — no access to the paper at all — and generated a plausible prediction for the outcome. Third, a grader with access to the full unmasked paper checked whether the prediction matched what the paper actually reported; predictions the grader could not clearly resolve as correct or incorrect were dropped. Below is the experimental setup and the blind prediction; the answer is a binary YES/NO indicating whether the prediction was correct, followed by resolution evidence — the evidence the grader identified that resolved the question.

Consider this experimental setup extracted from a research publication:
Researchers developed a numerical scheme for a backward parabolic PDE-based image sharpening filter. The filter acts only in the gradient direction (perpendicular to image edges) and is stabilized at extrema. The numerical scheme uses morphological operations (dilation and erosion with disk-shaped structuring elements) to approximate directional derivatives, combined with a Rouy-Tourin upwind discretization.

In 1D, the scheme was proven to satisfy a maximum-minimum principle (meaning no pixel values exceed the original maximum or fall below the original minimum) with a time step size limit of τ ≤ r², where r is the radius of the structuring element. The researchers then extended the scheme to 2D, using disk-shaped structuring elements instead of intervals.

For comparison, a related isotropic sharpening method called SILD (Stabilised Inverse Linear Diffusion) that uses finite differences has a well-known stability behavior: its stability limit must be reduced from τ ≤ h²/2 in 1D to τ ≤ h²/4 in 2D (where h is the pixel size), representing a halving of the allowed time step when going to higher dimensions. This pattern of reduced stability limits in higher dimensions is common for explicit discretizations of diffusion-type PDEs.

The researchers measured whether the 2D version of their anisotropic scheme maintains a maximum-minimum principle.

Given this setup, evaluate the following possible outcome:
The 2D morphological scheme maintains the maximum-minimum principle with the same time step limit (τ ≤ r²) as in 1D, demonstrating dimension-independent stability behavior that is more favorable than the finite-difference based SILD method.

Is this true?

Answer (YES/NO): YES